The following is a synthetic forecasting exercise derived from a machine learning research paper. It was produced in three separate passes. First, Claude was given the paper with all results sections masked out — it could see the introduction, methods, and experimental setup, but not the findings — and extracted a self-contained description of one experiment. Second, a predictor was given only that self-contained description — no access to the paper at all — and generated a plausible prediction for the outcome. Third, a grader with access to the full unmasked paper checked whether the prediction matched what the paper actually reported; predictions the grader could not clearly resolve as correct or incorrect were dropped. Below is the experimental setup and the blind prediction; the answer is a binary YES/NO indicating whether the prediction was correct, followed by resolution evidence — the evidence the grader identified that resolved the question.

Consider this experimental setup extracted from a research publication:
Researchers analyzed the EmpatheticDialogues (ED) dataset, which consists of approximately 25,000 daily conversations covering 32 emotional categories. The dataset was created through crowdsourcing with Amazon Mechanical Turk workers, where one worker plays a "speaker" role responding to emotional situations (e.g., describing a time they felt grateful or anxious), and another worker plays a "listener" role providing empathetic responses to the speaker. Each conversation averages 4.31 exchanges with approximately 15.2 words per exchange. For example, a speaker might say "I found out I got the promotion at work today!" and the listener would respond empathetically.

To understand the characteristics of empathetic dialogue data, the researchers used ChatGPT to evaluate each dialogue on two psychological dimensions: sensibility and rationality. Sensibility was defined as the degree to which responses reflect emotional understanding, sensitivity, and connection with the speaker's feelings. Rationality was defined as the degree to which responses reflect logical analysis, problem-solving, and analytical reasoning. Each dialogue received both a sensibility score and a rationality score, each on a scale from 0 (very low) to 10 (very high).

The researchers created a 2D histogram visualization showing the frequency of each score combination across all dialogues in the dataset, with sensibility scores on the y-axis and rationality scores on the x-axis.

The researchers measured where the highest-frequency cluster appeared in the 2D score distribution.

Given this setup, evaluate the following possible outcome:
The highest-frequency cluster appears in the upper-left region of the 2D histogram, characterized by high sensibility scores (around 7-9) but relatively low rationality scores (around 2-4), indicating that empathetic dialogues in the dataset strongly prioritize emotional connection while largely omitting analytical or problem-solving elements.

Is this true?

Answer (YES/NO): YES